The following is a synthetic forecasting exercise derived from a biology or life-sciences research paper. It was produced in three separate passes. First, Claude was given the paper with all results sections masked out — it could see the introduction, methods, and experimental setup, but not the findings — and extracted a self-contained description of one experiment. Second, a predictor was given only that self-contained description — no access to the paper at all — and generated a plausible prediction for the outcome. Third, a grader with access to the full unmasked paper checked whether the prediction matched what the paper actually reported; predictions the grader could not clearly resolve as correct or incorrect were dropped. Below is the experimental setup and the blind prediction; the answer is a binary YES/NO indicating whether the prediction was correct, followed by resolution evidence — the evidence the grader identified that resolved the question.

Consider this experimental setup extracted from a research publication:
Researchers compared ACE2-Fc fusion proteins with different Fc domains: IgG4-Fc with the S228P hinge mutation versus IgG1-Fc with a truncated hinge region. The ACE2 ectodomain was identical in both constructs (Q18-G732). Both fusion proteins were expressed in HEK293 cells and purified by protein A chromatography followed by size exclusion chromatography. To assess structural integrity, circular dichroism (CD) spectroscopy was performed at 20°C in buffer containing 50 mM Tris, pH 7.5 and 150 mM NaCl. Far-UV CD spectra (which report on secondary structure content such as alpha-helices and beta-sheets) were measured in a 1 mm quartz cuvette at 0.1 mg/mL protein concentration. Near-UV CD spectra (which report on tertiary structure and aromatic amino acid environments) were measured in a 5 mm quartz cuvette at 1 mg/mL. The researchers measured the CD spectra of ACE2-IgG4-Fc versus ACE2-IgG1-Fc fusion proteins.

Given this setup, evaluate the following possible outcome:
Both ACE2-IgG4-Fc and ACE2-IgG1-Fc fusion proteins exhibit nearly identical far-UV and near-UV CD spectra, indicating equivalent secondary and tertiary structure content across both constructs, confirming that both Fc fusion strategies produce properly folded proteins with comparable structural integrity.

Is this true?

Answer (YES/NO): YES